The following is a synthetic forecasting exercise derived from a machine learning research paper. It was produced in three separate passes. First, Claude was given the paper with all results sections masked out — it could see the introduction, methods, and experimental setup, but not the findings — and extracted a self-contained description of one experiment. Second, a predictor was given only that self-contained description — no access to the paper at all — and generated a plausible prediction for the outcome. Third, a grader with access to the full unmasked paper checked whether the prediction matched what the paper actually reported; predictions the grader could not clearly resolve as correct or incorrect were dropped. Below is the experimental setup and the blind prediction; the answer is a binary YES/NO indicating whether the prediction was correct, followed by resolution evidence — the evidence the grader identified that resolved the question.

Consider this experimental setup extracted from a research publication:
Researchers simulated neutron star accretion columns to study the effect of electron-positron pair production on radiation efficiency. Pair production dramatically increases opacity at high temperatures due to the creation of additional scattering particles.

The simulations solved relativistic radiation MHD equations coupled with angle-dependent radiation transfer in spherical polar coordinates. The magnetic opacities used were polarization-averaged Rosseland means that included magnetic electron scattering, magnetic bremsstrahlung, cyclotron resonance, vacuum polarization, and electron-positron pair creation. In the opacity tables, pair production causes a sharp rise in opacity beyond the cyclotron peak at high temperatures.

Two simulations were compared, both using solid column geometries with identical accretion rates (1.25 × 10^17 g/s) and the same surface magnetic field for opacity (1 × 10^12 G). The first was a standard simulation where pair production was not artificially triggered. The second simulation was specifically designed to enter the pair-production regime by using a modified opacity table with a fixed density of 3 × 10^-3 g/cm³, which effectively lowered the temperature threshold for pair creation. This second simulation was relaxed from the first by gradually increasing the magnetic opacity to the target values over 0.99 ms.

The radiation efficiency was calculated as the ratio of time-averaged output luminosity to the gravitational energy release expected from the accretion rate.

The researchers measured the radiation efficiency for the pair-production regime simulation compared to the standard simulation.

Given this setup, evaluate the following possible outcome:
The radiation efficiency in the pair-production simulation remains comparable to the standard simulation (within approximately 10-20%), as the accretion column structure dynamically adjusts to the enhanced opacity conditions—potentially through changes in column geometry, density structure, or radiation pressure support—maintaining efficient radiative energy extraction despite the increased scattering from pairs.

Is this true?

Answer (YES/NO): NO